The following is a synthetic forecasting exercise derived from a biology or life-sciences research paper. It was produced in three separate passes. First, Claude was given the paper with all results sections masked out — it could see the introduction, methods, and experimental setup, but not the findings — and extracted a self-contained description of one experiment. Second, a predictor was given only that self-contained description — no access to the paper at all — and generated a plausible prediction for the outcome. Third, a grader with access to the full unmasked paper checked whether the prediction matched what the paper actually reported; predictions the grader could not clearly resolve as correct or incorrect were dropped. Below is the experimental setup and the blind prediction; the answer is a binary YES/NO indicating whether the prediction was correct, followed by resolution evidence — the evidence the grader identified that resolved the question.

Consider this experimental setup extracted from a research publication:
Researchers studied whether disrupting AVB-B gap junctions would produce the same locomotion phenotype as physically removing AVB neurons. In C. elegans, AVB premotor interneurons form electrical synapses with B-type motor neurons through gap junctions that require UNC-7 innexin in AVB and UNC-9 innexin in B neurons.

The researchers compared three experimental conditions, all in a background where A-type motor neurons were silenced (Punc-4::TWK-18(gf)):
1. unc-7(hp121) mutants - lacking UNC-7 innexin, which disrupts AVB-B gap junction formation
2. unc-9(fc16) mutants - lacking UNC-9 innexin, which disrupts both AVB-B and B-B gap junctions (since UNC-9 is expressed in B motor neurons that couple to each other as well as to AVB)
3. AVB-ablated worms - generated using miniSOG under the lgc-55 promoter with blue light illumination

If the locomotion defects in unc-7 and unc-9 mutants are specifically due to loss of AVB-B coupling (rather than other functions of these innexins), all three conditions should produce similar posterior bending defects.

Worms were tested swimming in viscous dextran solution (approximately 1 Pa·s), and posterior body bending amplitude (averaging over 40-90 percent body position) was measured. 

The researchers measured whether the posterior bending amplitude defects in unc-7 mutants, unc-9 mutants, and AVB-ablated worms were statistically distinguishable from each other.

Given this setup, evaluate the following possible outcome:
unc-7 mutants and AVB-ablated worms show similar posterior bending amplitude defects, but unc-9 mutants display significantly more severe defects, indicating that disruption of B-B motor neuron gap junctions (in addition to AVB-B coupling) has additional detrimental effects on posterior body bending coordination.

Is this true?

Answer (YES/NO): NO